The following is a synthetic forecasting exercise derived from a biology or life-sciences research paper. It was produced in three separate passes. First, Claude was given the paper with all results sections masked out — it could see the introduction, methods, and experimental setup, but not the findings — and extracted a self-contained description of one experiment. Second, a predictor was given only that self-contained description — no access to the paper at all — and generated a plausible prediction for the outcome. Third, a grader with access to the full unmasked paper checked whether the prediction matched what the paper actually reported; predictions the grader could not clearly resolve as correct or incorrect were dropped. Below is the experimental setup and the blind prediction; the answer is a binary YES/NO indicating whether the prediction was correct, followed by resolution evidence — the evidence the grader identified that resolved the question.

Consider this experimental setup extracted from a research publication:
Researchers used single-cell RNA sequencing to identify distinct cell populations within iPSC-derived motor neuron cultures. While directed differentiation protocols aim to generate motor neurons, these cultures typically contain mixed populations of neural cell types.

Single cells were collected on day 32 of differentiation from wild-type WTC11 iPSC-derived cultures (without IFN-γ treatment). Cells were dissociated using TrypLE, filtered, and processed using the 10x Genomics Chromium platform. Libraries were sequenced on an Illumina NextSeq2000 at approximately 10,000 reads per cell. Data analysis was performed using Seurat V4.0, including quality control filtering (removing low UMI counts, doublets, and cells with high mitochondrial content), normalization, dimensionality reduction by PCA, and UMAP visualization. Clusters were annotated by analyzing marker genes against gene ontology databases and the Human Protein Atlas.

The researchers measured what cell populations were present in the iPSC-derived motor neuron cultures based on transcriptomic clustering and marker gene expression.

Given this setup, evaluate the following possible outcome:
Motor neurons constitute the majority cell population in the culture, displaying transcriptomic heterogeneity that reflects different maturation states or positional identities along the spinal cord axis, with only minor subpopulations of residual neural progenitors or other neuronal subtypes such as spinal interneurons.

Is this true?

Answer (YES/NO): NO